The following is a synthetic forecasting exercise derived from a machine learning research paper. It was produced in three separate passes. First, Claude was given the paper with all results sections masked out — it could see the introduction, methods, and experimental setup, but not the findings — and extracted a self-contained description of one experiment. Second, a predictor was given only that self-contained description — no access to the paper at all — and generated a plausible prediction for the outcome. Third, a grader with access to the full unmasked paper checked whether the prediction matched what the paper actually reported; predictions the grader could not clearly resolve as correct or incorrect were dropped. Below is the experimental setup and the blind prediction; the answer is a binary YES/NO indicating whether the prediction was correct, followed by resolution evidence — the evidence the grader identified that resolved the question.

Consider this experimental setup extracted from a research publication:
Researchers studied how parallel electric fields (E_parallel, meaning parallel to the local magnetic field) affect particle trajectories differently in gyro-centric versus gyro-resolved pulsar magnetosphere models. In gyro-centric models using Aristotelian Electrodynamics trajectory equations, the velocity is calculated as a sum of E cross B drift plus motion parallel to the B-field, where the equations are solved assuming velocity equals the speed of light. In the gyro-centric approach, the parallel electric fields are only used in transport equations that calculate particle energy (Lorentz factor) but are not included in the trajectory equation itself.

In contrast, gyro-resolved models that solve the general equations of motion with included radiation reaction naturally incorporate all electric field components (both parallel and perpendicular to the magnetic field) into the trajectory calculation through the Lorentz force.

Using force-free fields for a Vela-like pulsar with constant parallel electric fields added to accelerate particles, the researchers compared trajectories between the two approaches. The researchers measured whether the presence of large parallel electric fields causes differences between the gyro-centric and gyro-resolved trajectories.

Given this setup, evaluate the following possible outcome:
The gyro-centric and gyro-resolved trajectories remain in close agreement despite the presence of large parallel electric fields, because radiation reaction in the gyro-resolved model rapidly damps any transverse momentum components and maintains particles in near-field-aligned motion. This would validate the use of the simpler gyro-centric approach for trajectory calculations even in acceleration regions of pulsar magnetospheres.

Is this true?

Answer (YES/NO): NO